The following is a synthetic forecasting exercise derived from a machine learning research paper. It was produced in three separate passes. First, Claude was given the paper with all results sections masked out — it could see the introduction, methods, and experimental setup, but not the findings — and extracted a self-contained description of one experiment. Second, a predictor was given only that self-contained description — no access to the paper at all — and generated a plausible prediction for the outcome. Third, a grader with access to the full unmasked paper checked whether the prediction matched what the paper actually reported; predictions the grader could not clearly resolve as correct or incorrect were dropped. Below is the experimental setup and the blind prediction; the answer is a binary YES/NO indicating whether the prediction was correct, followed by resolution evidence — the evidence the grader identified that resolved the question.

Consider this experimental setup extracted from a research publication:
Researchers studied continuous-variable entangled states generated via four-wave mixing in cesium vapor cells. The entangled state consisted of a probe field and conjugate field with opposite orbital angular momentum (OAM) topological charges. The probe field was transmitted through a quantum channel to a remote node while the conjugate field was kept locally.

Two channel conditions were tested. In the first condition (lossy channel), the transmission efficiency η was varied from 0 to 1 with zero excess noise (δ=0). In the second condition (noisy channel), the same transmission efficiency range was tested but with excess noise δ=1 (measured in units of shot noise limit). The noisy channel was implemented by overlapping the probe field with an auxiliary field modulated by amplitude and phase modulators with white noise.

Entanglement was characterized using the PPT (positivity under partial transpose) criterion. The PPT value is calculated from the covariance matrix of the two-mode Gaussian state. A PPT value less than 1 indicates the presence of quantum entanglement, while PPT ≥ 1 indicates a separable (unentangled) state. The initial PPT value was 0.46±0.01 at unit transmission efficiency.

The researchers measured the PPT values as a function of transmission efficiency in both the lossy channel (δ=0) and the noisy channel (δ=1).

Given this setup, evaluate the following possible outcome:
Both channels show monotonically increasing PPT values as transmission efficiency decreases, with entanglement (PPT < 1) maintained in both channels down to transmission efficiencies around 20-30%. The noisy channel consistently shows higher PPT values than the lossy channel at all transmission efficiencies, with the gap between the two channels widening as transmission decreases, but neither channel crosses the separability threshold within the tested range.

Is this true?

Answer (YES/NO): NO